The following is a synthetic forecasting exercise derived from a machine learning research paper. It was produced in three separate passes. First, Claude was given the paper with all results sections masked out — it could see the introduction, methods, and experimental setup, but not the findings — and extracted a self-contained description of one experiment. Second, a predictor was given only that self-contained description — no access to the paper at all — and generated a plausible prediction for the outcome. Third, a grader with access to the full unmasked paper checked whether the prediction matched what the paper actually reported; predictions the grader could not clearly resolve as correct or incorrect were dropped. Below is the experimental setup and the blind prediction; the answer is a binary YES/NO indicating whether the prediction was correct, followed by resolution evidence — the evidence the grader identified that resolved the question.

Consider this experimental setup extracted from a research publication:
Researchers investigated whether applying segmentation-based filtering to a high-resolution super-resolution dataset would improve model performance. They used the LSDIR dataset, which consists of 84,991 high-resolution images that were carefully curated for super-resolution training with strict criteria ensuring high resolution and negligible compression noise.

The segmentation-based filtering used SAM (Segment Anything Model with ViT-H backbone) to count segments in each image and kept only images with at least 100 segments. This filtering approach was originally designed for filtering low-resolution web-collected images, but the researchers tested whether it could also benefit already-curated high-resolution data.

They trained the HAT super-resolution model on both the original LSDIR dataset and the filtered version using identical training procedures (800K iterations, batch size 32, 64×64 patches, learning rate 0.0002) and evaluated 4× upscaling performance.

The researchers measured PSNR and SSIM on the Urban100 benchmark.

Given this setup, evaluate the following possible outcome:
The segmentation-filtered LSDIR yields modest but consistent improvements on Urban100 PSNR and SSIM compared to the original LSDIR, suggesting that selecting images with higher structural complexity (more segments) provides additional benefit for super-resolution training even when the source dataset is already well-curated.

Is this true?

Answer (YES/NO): YES